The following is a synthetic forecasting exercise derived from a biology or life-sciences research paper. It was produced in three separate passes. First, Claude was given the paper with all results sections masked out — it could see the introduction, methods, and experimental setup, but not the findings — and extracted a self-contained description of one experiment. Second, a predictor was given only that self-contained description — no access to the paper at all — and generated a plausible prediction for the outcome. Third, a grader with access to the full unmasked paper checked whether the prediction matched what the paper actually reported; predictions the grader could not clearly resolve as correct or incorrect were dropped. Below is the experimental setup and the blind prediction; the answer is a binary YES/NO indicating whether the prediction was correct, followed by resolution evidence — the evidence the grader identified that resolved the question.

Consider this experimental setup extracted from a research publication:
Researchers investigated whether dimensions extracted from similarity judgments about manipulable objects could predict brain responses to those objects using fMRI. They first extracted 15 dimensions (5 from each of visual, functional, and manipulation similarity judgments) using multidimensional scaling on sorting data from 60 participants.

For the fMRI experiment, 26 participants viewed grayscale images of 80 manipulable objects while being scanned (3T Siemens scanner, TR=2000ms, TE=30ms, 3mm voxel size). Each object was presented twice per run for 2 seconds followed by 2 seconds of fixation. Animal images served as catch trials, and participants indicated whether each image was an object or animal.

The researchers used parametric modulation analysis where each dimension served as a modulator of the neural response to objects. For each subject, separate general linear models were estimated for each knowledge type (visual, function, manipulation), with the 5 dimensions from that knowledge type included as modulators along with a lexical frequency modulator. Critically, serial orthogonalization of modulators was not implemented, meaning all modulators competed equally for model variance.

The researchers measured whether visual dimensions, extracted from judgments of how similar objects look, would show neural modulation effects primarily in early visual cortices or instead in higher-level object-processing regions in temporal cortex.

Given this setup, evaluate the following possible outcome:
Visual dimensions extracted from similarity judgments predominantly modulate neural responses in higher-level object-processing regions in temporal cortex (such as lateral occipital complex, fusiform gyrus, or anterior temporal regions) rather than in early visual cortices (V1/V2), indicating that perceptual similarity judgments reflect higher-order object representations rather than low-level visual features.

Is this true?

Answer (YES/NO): YES